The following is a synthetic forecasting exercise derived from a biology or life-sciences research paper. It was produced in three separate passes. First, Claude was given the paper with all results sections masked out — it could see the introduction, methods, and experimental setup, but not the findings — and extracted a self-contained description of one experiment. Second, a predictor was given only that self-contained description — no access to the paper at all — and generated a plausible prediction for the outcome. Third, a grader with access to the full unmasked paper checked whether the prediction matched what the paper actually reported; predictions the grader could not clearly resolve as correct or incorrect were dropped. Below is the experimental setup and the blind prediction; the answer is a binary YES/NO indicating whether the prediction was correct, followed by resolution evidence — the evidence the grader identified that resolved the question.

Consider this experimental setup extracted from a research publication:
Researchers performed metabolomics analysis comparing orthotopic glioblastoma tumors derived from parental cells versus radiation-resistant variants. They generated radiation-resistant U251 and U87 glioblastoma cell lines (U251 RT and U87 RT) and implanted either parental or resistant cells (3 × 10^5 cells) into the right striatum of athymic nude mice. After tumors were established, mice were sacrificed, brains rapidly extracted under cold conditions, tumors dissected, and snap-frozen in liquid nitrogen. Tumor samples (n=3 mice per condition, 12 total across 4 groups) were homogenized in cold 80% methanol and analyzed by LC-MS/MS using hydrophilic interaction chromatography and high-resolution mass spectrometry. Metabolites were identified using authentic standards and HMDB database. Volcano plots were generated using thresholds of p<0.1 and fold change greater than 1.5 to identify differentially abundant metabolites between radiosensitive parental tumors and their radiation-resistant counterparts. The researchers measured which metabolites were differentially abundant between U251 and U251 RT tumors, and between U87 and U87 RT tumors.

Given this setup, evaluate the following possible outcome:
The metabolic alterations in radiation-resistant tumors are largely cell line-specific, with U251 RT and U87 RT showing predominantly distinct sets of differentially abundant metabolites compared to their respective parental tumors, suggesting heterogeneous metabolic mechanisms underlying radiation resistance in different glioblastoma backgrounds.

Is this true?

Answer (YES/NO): YES